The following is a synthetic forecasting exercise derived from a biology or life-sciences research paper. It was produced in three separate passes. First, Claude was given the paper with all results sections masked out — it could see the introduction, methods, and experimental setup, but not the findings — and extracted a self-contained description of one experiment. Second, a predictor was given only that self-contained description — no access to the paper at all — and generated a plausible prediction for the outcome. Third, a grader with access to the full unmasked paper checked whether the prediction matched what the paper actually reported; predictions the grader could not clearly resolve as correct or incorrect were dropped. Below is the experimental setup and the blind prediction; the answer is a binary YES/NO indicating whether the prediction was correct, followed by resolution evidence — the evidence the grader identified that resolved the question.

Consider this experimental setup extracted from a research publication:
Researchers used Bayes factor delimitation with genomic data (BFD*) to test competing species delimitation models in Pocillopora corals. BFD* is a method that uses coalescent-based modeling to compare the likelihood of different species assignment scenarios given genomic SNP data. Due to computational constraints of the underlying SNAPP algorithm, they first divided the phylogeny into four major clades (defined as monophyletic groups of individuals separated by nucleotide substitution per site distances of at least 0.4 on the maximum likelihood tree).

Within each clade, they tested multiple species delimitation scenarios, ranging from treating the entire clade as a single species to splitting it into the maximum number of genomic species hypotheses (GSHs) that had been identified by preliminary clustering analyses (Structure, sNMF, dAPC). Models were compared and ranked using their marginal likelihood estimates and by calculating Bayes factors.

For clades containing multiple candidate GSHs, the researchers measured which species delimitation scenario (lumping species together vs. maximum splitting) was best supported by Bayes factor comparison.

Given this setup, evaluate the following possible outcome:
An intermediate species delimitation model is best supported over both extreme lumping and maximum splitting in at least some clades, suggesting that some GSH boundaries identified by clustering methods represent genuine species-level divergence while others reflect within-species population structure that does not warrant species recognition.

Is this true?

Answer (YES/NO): NO